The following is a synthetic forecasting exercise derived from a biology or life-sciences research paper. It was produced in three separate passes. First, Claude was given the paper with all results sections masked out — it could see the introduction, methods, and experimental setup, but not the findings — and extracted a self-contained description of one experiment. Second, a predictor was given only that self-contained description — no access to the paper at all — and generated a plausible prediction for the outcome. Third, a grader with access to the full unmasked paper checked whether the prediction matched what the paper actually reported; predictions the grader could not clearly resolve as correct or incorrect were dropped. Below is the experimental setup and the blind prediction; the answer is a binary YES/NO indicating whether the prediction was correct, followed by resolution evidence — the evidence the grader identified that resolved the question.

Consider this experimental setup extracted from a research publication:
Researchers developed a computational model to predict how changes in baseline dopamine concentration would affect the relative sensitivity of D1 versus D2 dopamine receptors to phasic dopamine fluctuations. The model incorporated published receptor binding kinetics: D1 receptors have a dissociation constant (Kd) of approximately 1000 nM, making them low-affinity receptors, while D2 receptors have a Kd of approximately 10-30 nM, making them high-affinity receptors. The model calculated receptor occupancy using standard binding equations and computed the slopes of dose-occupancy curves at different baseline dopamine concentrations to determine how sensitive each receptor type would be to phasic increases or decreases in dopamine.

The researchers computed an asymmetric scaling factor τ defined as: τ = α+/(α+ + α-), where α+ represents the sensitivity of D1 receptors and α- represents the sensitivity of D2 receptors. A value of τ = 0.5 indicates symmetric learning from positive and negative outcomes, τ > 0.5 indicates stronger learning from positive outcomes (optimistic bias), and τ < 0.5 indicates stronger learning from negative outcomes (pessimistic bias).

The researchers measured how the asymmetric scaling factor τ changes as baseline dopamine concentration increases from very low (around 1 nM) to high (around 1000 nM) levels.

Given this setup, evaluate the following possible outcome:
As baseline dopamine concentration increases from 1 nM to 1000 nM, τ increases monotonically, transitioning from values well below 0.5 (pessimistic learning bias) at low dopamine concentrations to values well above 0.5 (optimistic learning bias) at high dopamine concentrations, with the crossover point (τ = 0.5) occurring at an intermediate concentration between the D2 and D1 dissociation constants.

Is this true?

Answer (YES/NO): YES